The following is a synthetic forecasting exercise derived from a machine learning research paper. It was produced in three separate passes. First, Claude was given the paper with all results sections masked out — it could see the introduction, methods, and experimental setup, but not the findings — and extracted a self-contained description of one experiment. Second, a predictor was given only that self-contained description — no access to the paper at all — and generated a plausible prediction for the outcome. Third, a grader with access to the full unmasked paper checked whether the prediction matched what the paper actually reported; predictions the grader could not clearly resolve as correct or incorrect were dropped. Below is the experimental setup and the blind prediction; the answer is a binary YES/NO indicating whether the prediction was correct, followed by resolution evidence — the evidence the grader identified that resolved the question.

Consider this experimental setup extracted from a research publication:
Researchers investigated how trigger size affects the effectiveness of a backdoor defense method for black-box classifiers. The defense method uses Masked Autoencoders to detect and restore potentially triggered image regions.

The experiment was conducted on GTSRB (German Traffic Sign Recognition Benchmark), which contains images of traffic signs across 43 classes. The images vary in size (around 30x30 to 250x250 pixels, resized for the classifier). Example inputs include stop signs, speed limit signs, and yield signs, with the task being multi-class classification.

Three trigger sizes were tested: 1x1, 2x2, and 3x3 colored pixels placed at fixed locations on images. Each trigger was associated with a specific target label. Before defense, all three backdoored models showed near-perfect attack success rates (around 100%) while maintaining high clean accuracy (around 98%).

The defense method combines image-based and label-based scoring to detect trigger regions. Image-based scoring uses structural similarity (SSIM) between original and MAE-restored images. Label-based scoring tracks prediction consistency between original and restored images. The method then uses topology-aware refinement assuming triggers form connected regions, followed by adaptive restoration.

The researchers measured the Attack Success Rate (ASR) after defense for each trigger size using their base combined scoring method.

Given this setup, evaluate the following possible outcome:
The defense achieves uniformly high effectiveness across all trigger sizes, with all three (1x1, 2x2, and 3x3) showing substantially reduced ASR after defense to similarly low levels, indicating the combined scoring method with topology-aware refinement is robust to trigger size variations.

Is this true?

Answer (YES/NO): YES